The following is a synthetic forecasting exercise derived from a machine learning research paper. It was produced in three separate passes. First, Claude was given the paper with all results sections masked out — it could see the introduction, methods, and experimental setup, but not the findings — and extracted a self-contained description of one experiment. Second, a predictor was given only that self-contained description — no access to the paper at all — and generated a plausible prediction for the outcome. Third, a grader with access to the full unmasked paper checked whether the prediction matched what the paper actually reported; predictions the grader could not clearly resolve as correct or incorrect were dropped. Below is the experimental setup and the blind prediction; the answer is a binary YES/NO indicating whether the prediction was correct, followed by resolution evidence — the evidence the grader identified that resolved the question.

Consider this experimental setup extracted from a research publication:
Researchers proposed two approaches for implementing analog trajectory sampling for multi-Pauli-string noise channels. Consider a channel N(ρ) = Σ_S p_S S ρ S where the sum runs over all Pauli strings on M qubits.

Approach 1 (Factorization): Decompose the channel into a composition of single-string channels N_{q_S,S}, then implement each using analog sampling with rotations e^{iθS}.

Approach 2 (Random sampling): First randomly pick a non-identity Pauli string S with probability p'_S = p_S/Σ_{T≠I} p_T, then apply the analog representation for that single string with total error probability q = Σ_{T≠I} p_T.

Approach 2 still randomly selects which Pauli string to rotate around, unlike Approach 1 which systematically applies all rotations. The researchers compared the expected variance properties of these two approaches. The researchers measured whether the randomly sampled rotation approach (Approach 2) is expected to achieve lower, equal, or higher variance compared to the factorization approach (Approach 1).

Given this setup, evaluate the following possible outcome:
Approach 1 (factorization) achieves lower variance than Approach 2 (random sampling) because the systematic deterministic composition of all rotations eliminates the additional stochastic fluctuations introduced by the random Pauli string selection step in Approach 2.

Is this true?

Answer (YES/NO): NO